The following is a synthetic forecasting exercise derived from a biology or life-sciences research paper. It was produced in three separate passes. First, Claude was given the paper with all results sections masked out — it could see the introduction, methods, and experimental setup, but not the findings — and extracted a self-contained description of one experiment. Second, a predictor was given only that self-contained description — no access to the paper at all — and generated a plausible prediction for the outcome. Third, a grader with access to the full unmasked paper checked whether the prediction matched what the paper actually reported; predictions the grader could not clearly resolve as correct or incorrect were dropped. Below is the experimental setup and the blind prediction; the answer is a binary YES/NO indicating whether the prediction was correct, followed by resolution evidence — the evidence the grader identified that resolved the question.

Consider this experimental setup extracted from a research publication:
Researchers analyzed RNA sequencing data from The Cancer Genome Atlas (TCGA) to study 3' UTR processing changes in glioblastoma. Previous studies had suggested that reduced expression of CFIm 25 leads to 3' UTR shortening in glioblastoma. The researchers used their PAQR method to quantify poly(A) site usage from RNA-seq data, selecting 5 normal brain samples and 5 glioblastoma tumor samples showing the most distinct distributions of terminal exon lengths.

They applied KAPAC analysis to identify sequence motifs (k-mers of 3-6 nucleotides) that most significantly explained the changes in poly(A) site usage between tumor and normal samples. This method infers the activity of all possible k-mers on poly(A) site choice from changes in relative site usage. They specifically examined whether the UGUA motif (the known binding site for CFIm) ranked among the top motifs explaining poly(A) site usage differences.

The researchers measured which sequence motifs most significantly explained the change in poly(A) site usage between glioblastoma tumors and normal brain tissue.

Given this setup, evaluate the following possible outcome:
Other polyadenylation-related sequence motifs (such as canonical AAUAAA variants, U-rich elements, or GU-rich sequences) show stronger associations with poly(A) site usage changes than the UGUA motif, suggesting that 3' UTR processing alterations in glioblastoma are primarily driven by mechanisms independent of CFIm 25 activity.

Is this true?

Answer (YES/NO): YES